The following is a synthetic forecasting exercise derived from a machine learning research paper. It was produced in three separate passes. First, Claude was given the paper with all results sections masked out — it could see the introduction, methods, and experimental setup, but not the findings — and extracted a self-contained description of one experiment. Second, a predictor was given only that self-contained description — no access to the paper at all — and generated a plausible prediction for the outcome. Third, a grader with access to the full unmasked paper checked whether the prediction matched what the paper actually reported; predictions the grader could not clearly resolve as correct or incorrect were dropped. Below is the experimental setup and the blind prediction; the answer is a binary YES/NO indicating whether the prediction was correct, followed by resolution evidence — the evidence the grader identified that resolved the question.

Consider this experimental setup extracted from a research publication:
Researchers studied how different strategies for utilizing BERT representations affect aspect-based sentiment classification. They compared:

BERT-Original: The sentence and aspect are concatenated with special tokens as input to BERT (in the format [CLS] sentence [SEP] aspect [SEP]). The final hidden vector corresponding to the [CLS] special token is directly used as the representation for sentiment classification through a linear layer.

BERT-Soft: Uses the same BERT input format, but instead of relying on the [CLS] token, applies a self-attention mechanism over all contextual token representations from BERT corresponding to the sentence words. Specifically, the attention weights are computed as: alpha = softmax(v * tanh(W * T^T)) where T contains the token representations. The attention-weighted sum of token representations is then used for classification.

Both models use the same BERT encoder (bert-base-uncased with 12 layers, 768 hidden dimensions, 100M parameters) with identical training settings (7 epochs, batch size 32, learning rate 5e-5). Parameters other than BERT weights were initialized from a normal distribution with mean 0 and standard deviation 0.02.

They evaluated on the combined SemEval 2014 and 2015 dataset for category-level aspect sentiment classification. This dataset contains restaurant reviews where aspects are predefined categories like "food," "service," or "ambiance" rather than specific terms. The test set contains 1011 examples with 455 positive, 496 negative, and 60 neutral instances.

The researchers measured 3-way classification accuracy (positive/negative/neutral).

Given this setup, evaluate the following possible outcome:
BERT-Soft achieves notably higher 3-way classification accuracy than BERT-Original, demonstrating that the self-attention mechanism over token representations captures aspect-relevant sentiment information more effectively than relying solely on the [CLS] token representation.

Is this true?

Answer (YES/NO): NO